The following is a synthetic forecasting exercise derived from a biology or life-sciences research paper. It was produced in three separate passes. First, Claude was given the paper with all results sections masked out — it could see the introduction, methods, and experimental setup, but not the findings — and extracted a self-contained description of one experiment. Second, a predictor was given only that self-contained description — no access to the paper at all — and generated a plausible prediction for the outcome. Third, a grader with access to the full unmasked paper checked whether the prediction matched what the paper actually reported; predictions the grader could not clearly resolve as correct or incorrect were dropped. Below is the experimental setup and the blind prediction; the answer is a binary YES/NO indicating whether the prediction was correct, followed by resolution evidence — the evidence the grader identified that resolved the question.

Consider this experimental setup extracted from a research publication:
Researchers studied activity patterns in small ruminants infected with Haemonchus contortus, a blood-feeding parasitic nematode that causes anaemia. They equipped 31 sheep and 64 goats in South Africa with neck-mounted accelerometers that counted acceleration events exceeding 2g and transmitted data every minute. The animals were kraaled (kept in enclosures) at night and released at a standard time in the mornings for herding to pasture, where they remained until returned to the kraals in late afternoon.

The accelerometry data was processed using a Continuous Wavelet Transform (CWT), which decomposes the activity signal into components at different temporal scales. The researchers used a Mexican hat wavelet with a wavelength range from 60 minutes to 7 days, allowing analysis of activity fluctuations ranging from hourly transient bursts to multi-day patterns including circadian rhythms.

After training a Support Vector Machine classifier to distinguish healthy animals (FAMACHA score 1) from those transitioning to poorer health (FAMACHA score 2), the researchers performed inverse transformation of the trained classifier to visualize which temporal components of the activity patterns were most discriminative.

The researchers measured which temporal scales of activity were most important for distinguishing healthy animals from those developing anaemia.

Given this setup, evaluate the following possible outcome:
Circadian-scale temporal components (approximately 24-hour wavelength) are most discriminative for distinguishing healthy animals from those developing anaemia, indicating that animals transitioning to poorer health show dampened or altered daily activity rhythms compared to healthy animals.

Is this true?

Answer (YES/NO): NO